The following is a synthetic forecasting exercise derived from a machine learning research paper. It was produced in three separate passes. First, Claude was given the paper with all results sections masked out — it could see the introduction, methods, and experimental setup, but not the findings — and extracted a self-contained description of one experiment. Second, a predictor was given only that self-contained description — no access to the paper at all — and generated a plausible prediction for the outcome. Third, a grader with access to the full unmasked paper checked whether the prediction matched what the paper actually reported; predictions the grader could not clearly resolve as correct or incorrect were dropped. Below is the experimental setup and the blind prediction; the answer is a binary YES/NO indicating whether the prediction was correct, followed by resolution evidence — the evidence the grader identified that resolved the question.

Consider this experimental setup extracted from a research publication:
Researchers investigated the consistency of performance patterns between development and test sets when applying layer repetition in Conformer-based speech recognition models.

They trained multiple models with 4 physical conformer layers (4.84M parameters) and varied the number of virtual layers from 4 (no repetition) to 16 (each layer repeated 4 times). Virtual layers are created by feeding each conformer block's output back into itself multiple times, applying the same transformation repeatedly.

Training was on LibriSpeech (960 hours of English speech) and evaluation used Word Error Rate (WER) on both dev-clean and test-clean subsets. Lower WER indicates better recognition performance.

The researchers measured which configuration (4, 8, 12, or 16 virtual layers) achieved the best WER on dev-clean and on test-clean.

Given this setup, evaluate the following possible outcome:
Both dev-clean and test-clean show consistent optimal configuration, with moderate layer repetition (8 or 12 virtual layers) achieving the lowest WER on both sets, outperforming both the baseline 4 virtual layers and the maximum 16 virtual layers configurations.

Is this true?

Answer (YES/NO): YES